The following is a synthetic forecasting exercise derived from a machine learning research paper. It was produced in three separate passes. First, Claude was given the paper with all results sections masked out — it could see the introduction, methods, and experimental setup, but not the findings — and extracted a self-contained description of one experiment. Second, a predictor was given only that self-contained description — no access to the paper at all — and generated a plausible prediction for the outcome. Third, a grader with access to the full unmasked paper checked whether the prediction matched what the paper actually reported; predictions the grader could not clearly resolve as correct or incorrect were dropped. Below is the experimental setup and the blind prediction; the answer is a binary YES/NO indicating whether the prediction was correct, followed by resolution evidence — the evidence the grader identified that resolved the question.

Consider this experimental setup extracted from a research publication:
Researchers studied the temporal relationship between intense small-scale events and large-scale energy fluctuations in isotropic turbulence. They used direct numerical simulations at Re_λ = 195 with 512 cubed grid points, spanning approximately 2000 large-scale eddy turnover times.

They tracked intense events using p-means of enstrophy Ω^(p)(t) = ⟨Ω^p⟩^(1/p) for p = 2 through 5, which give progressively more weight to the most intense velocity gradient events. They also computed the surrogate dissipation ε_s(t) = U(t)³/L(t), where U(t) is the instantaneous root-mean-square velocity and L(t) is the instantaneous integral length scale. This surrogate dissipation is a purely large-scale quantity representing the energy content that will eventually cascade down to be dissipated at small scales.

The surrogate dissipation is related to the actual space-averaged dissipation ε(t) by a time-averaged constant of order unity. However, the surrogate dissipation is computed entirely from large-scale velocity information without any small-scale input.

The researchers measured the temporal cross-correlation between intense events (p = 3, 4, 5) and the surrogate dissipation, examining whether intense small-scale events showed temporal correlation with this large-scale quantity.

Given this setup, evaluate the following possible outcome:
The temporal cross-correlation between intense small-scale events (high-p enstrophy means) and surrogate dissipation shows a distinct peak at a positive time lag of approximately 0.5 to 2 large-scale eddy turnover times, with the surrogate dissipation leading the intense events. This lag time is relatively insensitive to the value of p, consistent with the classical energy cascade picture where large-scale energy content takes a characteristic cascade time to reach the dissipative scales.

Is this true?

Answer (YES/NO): NO